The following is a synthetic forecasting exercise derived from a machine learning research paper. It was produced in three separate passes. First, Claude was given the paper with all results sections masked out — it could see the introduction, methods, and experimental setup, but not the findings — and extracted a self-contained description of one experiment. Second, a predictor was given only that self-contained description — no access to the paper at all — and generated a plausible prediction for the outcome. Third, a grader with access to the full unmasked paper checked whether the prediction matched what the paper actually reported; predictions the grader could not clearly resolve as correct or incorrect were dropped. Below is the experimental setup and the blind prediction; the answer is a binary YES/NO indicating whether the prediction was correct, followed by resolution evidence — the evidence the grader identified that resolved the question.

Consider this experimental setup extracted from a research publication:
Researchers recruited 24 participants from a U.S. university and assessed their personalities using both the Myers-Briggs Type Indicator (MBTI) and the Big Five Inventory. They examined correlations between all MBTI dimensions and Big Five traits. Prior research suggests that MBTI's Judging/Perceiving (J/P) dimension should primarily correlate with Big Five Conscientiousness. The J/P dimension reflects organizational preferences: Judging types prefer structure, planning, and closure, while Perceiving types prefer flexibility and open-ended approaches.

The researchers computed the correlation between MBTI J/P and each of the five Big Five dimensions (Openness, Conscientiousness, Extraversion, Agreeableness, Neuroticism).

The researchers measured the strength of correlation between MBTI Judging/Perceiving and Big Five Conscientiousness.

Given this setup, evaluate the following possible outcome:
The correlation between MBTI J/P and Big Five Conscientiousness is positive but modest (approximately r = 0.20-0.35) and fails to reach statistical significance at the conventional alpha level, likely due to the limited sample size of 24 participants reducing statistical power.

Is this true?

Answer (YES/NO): NO